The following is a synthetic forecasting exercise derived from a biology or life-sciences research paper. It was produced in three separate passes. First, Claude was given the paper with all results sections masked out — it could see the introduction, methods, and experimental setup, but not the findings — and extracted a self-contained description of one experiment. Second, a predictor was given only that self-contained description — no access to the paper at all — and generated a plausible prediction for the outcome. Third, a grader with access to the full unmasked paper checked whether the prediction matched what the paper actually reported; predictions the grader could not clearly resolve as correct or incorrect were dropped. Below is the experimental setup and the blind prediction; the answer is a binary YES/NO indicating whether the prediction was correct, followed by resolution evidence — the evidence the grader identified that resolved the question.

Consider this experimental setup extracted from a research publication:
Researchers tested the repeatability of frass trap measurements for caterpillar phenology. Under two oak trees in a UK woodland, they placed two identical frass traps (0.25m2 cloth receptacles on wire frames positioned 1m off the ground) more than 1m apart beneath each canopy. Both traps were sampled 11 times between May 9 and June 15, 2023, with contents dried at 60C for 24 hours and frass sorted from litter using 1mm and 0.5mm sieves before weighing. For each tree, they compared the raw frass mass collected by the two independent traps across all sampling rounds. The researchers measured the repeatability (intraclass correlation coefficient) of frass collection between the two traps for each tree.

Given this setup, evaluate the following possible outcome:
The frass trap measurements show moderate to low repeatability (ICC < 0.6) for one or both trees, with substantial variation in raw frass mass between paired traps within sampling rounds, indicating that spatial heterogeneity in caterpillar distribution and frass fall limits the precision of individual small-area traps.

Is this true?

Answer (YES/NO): NO